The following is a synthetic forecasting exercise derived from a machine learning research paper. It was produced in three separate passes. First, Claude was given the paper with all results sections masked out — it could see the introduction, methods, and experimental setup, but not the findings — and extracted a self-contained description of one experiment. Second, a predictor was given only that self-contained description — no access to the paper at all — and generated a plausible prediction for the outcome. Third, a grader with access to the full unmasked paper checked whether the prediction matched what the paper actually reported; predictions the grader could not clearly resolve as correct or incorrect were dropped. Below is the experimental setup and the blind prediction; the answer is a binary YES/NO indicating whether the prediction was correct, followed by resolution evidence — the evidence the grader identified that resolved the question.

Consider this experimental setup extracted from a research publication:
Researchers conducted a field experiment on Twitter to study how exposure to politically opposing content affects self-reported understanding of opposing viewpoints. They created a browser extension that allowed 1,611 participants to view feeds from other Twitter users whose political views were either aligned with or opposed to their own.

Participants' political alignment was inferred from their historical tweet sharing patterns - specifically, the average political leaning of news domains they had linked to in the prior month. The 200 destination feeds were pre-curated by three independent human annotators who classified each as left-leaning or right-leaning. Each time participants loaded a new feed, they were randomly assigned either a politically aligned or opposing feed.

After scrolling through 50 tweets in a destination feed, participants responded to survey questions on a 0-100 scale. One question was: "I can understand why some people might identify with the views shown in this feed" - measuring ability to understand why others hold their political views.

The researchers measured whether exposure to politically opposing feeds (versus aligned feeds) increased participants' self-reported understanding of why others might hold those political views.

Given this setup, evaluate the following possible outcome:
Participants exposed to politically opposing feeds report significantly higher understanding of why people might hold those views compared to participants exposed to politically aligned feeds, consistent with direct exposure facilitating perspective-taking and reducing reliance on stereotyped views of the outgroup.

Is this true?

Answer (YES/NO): NO